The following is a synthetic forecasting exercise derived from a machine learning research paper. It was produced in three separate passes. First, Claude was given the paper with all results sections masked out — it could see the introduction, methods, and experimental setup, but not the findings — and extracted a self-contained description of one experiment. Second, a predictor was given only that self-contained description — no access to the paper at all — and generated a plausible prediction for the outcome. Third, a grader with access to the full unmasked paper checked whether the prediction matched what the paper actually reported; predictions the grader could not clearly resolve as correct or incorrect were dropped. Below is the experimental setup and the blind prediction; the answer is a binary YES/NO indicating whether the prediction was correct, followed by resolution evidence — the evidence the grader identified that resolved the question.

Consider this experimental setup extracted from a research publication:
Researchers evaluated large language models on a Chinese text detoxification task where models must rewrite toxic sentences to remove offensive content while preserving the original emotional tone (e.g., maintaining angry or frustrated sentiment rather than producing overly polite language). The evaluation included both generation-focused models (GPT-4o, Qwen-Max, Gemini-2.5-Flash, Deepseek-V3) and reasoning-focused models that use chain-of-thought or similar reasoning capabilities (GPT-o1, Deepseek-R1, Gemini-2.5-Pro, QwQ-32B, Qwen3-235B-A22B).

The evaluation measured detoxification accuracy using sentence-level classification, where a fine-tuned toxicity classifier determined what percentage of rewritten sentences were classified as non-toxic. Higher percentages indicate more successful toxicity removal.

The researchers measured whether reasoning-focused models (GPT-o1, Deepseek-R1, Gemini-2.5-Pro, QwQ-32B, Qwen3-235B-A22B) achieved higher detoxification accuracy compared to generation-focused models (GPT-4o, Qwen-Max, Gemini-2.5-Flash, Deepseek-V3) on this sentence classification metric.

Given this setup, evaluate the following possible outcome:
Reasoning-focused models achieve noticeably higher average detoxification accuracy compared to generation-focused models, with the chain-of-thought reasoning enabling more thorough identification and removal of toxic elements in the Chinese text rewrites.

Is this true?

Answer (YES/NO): NO